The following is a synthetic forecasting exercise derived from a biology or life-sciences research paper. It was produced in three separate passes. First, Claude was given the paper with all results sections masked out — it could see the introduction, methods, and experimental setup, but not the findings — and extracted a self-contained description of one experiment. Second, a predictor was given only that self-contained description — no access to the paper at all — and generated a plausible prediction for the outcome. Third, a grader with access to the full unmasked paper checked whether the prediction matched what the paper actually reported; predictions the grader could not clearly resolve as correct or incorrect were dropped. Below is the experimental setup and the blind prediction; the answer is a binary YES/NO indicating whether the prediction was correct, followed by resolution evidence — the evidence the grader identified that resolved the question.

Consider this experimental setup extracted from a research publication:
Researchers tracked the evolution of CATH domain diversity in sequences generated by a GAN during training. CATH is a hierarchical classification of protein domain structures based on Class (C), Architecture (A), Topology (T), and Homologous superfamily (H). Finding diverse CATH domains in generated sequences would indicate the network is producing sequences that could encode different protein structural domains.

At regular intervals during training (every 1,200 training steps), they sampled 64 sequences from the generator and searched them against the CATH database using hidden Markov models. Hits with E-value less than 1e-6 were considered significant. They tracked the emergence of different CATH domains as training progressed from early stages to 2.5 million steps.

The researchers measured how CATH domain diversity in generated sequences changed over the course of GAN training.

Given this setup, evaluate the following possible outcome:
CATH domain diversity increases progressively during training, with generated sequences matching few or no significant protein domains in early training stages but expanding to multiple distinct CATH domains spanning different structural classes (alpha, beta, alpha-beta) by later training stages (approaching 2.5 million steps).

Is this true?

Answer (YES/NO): NO